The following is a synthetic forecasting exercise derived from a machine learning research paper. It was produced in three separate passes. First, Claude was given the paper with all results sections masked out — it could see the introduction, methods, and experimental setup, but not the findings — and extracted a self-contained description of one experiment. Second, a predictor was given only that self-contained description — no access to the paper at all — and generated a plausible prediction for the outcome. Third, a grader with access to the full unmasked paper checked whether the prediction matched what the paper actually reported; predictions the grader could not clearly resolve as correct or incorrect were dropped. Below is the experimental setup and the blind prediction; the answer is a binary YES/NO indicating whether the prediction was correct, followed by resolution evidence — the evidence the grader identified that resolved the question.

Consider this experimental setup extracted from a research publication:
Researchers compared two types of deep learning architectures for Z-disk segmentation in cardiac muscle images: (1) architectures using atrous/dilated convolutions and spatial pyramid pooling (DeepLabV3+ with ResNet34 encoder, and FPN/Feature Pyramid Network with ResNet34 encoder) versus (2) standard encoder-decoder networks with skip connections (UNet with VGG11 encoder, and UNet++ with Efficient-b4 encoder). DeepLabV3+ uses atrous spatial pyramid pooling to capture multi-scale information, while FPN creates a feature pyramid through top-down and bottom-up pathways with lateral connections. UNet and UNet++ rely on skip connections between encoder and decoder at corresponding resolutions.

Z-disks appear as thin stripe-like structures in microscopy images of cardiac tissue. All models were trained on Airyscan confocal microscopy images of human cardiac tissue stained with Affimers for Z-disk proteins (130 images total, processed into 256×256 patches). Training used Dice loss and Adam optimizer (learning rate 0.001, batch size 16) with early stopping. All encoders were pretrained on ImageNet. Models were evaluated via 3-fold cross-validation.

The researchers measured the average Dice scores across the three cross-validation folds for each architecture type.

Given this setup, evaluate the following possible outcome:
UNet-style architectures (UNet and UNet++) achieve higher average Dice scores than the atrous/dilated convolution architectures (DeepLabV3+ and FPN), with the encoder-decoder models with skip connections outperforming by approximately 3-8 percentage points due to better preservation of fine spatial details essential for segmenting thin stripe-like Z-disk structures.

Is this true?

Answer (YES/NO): NO